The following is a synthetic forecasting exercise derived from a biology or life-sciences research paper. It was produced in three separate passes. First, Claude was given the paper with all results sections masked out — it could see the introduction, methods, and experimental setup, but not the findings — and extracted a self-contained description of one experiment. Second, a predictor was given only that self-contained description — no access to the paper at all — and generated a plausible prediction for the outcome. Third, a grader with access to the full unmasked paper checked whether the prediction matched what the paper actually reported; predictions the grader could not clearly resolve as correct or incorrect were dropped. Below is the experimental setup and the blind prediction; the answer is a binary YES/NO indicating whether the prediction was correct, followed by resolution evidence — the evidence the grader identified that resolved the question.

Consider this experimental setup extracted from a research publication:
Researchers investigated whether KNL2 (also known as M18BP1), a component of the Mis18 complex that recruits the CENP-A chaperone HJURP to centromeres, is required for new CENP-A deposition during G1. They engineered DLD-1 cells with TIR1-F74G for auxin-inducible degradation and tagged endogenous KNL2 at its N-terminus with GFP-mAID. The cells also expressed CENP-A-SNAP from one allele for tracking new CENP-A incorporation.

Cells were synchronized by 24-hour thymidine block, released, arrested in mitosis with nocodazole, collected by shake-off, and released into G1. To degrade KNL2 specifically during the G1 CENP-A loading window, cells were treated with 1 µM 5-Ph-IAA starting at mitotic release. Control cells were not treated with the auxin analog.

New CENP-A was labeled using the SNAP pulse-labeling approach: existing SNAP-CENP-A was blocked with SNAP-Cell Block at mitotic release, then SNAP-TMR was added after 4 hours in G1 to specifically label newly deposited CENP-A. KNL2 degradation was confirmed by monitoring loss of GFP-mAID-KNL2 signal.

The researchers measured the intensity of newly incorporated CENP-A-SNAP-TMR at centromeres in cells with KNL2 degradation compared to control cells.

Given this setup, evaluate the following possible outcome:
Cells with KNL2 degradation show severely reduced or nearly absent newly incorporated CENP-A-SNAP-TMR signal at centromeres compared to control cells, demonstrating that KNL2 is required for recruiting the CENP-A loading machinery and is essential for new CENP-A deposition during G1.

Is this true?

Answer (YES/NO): YES